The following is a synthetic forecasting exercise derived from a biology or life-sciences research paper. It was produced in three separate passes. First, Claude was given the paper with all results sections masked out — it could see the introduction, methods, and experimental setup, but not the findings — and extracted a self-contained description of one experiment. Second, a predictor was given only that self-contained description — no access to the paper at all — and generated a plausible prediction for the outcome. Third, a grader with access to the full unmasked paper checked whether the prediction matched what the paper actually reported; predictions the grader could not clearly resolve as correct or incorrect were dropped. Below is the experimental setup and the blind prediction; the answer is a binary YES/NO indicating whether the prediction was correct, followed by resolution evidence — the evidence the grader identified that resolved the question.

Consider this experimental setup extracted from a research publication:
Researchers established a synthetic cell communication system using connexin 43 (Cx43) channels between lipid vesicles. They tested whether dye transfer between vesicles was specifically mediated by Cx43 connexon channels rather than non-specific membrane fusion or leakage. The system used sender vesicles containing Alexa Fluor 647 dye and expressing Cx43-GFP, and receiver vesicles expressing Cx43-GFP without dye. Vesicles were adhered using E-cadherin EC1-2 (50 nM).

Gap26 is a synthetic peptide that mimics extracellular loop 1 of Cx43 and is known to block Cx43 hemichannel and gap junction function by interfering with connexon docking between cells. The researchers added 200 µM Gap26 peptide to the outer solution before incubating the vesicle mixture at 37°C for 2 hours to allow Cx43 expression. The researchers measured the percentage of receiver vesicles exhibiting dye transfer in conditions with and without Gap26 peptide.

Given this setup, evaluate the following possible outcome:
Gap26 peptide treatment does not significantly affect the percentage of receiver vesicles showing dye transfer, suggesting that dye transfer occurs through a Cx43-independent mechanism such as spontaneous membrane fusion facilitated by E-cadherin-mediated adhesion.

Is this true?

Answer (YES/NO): NO